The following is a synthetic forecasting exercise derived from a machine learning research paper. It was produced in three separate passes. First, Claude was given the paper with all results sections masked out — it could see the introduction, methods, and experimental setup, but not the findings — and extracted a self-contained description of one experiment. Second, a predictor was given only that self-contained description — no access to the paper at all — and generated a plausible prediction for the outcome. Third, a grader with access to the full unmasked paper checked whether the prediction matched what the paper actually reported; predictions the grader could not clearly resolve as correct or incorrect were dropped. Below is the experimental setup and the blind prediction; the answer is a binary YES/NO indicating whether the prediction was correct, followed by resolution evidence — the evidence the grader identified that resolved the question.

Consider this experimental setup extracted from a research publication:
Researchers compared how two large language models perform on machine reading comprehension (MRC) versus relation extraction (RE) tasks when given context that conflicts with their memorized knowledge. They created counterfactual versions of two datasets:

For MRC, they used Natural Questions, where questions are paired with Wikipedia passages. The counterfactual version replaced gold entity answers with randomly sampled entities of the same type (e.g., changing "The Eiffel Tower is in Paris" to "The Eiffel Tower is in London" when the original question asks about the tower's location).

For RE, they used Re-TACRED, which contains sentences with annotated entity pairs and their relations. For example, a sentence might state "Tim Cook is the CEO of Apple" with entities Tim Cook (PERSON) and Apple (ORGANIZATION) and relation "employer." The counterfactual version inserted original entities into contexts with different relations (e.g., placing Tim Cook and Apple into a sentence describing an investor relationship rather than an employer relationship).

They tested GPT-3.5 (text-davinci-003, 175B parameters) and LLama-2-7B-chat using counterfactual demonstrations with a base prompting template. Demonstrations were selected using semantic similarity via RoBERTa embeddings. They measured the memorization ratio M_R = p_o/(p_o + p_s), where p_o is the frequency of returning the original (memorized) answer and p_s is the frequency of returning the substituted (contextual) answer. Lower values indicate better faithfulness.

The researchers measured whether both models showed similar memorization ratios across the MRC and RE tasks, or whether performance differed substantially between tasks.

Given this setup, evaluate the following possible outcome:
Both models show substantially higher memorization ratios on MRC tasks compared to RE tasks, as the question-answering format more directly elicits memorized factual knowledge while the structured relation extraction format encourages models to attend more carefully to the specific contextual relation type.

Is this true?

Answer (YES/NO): NO